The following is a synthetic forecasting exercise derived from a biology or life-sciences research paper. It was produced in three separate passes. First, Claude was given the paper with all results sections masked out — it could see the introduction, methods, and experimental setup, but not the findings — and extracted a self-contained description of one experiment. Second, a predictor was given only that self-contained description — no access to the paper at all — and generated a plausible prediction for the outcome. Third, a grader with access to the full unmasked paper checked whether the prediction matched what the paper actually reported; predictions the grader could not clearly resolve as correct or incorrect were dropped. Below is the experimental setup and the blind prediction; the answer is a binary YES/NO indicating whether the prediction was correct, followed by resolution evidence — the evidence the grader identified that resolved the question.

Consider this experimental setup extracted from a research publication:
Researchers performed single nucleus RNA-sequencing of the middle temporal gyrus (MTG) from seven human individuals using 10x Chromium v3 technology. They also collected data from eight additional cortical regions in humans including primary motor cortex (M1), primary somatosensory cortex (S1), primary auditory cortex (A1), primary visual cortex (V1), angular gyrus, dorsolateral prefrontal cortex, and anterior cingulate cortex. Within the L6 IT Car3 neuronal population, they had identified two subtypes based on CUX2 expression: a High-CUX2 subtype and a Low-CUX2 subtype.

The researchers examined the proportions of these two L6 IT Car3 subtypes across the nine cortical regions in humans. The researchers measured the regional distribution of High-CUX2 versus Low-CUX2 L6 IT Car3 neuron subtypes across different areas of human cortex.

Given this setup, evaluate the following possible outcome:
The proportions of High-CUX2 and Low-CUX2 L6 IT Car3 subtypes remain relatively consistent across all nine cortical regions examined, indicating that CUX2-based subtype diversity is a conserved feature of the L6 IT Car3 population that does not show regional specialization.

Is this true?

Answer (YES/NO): NO